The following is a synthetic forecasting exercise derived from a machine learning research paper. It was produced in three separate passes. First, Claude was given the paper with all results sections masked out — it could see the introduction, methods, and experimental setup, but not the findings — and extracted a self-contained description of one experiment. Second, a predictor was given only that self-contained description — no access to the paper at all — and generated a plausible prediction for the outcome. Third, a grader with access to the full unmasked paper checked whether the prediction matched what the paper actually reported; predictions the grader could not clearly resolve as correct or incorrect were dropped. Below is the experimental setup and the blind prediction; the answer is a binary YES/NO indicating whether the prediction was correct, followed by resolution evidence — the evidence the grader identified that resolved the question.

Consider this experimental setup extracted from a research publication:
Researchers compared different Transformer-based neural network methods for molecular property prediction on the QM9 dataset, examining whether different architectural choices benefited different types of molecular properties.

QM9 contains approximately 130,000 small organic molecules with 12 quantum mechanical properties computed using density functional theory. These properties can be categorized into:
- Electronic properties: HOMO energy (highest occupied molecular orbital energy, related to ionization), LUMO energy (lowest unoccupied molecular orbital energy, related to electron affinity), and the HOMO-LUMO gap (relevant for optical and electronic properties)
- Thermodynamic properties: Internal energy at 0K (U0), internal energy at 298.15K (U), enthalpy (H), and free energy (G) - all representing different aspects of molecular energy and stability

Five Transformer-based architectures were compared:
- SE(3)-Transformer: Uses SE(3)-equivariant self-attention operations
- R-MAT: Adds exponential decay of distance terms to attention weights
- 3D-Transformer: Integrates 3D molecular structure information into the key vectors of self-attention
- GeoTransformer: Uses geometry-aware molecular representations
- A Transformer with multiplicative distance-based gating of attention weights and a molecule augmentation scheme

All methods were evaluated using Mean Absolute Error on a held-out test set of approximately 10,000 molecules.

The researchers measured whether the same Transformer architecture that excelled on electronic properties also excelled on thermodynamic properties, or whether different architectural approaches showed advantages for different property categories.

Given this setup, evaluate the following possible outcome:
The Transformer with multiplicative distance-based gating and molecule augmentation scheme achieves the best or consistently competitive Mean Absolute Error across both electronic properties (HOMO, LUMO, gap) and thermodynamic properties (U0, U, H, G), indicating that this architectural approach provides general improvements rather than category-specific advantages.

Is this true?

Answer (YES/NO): YES